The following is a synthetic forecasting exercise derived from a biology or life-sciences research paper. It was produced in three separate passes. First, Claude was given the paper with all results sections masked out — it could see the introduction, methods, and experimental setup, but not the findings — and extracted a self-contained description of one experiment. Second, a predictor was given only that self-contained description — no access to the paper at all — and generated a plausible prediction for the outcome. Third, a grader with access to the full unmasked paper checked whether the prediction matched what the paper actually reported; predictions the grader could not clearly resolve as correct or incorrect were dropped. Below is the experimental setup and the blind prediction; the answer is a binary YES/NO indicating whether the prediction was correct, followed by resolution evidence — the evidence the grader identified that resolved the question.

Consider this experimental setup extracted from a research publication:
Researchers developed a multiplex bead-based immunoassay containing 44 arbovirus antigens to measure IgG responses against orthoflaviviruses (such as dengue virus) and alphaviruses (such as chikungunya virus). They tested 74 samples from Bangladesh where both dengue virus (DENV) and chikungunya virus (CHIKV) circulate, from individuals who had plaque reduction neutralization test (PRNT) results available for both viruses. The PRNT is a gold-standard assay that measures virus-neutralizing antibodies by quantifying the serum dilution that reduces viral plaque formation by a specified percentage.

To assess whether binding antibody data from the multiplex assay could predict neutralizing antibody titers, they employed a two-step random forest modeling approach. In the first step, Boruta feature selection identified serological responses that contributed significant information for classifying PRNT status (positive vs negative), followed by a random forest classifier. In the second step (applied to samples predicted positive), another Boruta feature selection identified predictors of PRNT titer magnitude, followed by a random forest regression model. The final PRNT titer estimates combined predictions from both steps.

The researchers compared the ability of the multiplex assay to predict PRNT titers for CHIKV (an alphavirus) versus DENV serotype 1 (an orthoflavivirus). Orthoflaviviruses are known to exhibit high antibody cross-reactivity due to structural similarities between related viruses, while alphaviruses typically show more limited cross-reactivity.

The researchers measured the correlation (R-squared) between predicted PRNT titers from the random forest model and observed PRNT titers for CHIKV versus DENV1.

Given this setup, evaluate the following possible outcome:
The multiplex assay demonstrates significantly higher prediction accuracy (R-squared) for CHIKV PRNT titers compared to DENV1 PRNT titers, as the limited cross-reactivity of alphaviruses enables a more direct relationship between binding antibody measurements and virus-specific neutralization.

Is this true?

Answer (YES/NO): YES